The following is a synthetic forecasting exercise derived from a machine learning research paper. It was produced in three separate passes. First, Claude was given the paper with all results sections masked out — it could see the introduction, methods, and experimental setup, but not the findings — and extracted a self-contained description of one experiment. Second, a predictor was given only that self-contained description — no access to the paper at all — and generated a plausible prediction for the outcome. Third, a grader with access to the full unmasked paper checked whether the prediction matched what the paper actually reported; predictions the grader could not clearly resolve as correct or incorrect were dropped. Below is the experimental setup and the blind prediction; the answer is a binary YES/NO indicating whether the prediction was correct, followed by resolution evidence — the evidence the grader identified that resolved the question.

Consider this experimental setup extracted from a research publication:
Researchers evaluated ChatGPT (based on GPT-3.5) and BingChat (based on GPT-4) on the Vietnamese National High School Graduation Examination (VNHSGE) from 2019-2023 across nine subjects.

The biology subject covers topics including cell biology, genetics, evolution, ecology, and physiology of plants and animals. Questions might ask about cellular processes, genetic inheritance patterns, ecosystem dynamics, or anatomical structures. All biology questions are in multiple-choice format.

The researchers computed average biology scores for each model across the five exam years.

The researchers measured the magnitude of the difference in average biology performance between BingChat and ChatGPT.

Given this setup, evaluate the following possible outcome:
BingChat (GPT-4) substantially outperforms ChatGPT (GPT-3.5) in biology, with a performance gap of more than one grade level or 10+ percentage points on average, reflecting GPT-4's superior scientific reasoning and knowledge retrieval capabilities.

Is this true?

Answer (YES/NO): YES